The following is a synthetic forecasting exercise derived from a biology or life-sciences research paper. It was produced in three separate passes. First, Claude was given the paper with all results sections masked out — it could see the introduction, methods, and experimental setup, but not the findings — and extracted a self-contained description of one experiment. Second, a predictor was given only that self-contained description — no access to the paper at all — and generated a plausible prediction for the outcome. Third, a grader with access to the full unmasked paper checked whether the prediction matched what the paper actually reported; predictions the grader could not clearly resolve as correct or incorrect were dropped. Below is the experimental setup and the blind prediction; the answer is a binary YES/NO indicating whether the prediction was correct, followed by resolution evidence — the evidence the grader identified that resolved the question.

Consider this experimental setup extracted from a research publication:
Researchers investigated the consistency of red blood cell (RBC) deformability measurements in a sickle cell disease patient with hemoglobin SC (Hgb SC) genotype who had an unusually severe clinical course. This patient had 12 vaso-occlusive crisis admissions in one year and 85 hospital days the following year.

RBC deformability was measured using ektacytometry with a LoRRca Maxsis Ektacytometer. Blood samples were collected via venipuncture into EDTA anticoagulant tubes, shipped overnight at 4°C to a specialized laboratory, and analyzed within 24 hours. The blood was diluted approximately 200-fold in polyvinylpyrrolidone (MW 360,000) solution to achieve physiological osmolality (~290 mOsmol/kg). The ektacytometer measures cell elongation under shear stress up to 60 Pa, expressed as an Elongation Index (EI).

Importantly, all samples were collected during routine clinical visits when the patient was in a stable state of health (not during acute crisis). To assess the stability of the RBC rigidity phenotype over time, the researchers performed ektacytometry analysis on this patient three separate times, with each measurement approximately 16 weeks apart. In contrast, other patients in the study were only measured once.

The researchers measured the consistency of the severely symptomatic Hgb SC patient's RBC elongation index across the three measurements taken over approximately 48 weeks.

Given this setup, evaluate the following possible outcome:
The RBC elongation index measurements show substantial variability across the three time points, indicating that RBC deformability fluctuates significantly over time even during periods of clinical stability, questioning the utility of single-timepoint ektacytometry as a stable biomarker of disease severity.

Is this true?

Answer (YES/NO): NO